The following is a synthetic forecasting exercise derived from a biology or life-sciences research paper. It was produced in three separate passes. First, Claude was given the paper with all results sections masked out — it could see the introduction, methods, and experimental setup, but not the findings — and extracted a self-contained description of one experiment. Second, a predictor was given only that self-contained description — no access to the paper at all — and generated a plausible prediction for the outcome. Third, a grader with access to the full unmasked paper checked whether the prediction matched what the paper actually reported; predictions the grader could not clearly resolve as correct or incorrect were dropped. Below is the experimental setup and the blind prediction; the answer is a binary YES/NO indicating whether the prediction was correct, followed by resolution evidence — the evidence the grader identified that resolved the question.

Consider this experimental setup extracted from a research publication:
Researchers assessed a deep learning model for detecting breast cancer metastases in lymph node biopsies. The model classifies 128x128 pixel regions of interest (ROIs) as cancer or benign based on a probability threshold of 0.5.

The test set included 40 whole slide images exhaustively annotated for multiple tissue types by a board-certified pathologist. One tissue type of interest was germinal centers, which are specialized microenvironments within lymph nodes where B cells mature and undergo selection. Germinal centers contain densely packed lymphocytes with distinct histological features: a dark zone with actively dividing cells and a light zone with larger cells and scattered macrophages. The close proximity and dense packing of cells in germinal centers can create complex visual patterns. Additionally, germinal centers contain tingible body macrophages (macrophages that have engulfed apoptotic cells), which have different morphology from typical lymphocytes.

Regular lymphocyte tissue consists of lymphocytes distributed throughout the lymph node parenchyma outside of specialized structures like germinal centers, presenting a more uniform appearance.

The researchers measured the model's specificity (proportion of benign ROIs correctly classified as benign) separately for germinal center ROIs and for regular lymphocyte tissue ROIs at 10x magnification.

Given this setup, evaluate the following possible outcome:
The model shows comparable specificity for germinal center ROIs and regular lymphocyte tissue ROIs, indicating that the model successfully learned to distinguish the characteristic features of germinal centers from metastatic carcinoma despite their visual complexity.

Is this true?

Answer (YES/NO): NO